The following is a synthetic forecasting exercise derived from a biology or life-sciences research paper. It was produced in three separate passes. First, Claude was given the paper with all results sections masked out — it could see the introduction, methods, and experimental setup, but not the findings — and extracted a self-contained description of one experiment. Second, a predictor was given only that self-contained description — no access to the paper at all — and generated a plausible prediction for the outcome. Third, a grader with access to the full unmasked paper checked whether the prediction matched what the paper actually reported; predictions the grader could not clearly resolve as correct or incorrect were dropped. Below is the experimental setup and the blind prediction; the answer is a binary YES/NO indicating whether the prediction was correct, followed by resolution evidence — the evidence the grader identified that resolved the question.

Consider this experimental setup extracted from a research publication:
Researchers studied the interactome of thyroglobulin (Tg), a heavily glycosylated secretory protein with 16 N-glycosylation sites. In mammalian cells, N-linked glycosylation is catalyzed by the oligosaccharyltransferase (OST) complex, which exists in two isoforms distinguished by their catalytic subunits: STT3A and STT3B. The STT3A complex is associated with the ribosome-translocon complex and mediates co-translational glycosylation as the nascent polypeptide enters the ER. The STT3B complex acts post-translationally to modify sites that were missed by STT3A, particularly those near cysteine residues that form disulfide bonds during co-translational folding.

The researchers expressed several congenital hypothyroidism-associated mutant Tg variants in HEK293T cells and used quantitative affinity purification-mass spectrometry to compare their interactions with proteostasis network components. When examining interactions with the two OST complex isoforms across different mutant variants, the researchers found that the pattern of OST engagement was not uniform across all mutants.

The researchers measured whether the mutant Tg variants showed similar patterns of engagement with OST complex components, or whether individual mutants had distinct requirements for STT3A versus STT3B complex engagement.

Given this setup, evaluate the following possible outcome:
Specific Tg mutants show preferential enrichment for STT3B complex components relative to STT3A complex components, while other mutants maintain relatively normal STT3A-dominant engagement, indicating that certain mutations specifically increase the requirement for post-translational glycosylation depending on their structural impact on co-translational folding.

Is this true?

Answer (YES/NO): NO